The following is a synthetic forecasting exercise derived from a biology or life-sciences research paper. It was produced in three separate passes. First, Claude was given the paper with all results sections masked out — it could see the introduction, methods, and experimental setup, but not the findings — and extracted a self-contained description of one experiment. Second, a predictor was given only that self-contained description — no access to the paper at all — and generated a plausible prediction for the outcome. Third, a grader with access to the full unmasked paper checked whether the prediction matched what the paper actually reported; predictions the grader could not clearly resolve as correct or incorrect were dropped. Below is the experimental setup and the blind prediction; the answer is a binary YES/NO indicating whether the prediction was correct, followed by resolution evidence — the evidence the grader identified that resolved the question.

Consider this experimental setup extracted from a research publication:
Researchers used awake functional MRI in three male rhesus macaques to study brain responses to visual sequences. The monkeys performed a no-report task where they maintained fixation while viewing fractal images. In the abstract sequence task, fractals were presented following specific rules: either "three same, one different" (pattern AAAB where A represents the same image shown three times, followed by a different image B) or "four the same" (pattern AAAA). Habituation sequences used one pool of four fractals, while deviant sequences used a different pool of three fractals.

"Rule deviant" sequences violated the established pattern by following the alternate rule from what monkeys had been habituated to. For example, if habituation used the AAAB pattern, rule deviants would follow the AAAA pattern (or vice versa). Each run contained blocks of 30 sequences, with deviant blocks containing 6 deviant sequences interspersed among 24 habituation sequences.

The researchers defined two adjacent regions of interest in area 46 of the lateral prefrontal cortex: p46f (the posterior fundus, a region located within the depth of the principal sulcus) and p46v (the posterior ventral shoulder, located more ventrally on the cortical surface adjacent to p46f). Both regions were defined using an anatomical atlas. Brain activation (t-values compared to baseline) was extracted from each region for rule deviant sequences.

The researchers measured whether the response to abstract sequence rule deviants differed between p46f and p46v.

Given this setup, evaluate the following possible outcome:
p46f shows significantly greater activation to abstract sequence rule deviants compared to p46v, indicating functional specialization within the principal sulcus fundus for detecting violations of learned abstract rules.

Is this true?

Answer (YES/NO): NO